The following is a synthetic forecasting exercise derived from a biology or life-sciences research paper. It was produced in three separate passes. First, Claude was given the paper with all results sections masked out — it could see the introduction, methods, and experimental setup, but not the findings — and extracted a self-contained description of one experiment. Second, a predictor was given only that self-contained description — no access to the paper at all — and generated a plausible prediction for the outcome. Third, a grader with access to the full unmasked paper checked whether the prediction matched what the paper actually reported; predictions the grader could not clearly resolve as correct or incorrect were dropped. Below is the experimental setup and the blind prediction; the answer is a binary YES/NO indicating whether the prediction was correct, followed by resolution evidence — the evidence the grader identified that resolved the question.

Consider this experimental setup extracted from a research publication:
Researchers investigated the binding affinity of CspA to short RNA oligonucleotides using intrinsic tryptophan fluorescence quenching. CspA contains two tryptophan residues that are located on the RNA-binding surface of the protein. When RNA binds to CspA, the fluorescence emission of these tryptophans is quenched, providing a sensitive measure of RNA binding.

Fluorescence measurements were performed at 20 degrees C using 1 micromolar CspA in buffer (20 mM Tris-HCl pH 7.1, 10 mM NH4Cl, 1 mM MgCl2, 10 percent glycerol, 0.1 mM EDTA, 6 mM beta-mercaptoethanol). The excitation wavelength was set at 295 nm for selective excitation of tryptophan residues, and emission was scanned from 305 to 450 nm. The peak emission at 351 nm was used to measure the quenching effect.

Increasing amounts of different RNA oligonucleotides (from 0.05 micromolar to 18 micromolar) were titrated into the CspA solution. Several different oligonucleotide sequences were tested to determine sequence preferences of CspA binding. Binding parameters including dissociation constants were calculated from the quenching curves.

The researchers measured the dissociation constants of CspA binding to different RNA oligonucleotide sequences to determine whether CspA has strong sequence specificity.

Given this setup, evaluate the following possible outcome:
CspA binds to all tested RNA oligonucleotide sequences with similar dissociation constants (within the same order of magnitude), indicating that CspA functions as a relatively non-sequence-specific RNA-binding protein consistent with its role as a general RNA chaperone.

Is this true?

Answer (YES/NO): YES